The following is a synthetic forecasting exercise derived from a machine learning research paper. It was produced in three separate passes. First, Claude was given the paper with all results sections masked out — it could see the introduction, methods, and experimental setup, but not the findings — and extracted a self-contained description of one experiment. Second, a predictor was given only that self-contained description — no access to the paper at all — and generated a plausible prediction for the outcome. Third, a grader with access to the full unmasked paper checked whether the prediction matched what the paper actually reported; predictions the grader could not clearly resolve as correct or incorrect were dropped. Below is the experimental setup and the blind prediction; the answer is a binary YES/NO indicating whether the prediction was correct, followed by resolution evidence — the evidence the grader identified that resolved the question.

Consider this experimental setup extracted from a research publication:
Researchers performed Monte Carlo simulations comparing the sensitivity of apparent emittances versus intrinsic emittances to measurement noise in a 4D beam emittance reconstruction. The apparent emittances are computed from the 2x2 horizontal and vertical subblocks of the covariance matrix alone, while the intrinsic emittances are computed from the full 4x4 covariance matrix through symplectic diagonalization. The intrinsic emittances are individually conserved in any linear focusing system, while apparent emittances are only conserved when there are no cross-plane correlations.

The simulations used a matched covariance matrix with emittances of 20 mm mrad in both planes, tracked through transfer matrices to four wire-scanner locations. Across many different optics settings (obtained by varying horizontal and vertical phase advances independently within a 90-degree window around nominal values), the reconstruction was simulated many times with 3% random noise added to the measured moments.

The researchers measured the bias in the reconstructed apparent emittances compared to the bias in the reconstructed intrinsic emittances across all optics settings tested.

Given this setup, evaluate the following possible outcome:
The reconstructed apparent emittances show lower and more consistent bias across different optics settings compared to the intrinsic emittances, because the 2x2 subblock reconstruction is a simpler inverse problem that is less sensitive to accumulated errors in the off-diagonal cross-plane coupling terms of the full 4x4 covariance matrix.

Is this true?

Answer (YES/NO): YES